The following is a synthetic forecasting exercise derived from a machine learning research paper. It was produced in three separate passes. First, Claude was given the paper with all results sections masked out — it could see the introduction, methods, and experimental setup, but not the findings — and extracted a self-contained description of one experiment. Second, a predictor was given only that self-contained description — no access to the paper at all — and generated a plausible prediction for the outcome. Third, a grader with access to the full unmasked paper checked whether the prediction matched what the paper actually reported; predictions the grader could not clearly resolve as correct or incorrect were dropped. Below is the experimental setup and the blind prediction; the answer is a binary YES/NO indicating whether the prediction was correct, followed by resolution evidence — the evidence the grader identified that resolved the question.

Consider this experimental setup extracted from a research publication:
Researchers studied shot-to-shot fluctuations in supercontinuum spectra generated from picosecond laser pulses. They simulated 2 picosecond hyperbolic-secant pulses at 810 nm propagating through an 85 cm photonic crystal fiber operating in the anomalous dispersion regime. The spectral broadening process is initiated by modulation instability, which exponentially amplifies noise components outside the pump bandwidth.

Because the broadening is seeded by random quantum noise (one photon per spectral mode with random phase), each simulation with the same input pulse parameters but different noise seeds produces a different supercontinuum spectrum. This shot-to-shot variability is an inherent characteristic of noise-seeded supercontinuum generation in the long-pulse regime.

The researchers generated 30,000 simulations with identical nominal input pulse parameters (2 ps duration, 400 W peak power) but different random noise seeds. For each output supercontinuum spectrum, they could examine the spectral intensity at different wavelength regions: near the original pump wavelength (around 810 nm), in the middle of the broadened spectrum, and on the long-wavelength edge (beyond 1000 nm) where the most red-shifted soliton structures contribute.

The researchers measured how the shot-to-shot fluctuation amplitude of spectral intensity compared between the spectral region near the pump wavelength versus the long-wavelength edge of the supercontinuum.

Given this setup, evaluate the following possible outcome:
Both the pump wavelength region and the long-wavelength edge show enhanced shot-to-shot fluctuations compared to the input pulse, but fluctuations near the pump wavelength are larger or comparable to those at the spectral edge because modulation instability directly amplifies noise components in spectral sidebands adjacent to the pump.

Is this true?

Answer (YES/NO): NO